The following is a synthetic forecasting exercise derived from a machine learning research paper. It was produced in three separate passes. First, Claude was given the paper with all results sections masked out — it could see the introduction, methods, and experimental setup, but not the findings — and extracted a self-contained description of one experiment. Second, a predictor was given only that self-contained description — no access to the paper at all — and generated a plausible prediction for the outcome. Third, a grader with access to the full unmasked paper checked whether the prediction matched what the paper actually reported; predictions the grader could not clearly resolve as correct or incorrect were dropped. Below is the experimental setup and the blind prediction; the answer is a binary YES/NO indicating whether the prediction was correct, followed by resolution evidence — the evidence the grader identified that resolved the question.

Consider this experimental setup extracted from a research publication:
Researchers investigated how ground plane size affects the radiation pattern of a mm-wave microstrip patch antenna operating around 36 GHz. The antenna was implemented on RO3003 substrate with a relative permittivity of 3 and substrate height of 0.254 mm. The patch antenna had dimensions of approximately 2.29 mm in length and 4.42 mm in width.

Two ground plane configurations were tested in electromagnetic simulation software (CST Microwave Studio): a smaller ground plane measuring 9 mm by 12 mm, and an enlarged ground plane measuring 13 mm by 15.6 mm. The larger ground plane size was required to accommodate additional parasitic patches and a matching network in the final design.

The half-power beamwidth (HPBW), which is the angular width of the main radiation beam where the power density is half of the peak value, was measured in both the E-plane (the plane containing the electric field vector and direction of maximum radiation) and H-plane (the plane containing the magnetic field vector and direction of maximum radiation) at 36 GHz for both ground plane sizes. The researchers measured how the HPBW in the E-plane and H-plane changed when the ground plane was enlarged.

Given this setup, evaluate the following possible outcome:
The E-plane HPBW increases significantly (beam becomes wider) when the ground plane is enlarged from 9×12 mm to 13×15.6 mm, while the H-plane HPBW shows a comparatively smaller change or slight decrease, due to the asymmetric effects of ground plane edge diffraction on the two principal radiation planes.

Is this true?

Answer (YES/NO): YES